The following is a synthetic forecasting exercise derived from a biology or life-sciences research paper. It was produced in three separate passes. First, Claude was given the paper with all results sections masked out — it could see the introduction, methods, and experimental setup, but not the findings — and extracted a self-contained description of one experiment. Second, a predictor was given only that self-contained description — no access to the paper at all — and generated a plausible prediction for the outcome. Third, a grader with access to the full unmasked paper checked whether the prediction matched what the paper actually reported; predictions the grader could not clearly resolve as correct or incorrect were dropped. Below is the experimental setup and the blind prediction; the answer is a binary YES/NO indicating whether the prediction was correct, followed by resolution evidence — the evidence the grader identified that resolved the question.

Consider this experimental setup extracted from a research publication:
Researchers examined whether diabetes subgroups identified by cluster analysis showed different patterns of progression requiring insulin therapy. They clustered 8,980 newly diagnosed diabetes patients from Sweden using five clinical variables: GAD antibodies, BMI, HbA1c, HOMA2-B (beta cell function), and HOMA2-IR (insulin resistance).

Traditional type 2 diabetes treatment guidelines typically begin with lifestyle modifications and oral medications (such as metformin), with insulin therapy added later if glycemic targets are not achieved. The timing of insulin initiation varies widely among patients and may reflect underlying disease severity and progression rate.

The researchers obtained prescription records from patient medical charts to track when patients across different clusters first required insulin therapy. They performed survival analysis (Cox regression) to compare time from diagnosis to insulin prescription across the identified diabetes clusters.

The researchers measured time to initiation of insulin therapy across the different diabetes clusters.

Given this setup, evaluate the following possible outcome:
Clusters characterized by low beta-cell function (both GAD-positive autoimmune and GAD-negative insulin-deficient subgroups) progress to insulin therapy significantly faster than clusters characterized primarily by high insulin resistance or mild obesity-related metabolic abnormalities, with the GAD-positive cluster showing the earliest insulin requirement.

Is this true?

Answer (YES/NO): YES